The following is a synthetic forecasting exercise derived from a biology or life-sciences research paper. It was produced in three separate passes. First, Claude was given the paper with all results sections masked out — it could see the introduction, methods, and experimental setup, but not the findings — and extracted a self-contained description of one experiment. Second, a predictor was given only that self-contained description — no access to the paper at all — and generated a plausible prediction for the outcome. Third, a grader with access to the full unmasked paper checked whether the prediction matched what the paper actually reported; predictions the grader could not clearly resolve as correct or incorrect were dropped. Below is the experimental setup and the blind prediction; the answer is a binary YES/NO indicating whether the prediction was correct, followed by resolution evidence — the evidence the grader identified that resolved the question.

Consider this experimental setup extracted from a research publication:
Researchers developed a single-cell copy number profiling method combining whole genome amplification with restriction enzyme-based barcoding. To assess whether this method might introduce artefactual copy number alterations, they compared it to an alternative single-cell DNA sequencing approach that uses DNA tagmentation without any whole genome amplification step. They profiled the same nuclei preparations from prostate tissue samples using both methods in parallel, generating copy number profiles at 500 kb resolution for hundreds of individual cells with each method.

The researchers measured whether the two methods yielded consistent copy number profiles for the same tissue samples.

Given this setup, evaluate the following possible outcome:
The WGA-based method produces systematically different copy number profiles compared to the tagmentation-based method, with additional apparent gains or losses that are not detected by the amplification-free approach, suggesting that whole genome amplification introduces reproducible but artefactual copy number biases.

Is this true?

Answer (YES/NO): NO